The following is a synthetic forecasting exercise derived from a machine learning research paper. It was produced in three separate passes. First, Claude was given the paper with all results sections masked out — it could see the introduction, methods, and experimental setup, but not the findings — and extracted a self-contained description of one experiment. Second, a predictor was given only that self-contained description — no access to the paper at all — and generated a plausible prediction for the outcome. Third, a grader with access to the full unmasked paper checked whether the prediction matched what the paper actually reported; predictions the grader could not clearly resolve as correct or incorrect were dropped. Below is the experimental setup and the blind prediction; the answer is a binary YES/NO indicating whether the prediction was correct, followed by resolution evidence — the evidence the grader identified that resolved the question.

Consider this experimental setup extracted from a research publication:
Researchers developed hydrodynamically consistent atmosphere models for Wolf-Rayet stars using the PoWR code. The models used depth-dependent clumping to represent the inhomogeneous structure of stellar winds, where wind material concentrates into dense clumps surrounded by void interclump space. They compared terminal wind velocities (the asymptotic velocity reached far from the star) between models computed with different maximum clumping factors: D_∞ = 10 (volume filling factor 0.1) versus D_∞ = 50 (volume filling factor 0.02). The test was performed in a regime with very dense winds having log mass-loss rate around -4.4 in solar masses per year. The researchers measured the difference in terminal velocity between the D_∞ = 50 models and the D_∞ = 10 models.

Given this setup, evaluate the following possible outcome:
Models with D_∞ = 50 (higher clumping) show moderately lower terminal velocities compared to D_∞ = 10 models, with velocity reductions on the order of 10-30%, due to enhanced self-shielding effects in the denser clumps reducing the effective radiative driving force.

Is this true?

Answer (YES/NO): NO